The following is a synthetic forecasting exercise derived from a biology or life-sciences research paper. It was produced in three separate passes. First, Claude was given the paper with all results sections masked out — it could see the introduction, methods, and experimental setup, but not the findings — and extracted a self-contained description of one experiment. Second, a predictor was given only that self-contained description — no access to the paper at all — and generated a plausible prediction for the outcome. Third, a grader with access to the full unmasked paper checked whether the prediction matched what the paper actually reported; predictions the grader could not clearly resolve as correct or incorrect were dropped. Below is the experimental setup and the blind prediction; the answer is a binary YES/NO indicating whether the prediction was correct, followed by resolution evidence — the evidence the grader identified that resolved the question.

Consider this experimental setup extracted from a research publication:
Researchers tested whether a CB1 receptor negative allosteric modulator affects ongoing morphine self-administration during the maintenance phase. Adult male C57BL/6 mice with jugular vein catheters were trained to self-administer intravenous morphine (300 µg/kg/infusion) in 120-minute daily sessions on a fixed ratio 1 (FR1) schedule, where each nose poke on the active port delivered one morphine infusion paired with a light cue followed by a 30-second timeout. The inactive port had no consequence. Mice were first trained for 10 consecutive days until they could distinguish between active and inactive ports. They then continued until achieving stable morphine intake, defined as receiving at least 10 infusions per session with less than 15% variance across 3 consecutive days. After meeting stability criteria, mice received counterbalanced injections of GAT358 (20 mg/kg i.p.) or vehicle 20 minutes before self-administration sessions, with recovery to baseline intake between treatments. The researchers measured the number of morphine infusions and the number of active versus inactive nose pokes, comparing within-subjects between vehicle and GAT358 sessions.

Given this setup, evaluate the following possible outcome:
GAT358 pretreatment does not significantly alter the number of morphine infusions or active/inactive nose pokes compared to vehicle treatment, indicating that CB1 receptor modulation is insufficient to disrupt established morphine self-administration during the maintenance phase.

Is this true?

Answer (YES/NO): NO